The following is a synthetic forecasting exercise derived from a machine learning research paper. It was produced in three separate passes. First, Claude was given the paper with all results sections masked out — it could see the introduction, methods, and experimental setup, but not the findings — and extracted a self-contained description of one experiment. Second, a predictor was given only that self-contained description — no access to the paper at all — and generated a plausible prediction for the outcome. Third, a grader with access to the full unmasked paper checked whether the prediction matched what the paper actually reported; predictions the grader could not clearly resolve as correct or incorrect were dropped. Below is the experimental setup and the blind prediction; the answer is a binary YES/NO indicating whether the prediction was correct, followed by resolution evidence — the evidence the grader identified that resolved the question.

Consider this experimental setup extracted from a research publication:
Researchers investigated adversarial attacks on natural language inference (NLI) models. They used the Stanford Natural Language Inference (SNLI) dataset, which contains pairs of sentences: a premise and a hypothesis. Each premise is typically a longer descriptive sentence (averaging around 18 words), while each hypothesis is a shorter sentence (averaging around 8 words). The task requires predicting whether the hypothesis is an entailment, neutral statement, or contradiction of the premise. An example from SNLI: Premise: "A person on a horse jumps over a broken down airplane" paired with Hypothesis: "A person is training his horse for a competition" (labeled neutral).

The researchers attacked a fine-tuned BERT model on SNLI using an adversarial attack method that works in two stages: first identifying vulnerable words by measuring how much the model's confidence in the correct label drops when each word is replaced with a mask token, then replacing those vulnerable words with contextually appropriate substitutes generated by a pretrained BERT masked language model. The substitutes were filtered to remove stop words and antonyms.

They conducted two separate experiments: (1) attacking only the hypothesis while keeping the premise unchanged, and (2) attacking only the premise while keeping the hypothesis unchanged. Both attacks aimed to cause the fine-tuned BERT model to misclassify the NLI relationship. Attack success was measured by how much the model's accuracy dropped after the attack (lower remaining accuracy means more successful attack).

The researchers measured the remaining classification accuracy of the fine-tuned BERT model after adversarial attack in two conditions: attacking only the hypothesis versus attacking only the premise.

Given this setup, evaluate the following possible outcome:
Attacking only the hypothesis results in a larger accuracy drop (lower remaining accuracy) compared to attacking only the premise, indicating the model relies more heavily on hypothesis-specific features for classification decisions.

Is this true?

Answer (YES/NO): YES